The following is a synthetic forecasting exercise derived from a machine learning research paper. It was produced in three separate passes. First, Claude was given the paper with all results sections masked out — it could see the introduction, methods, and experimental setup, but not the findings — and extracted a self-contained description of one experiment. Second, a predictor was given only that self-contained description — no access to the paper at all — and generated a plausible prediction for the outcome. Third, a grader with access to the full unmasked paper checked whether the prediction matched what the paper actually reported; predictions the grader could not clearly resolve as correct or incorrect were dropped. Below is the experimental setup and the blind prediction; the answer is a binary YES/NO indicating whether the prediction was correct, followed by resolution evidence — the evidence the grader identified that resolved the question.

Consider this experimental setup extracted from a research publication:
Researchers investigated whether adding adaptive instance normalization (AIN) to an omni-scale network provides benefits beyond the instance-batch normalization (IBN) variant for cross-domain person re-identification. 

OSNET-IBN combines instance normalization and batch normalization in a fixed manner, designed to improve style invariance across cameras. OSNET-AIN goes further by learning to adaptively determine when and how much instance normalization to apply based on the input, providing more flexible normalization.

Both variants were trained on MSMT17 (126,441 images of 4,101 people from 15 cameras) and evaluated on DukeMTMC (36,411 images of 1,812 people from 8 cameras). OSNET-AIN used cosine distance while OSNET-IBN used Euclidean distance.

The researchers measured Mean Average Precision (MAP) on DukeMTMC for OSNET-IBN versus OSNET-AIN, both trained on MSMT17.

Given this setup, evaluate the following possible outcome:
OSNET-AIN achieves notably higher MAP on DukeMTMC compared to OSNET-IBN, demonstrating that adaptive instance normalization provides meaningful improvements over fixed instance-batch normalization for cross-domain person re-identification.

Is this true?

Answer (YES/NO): YES